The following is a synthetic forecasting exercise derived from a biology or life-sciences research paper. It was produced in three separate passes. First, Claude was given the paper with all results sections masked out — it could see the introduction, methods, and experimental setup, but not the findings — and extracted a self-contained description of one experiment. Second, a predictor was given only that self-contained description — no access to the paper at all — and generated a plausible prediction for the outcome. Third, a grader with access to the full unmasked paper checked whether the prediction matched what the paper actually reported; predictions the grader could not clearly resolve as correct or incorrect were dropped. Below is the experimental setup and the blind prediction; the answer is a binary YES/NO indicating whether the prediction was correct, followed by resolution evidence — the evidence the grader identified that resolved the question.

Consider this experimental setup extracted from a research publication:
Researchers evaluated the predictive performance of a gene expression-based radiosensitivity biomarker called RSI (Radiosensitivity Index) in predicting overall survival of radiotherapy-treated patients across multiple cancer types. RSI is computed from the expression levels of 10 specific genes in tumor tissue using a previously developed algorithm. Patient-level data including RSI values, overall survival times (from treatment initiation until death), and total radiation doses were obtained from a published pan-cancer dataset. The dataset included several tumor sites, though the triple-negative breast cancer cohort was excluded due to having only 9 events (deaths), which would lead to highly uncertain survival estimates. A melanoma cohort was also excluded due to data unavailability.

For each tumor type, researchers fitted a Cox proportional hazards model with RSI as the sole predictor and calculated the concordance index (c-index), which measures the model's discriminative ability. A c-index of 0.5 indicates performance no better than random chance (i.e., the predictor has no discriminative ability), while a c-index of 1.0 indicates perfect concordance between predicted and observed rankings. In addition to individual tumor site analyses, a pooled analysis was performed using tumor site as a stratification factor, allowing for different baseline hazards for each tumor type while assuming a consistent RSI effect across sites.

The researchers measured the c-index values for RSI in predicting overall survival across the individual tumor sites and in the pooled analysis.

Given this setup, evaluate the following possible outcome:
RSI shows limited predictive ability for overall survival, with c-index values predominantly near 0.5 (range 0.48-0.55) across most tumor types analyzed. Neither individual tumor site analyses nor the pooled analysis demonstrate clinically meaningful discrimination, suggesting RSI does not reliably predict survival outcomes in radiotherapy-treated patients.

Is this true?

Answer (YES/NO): YES